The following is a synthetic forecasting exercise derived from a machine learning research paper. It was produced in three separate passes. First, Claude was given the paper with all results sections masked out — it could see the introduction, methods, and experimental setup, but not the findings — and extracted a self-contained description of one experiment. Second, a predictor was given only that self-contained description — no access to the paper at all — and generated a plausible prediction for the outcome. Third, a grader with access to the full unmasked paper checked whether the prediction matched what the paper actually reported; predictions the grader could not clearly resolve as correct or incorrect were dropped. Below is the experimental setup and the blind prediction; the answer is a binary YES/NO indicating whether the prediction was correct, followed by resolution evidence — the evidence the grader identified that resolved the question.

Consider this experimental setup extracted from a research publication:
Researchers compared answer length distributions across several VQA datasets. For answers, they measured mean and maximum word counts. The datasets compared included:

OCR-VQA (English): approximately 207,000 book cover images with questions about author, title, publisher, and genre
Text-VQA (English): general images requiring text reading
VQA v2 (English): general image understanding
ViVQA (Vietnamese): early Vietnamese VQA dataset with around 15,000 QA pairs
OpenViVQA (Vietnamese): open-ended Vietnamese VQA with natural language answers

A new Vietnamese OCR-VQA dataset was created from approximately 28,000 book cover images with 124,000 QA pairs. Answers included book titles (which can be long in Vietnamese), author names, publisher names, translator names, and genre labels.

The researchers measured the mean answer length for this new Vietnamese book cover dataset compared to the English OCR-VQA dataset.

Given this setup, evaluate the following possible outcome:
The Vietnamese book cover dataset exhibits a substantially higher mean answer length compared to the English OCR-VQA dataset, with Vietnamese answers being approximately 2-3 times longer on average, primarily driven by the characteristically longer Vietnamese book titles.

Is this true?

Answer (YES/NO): NO